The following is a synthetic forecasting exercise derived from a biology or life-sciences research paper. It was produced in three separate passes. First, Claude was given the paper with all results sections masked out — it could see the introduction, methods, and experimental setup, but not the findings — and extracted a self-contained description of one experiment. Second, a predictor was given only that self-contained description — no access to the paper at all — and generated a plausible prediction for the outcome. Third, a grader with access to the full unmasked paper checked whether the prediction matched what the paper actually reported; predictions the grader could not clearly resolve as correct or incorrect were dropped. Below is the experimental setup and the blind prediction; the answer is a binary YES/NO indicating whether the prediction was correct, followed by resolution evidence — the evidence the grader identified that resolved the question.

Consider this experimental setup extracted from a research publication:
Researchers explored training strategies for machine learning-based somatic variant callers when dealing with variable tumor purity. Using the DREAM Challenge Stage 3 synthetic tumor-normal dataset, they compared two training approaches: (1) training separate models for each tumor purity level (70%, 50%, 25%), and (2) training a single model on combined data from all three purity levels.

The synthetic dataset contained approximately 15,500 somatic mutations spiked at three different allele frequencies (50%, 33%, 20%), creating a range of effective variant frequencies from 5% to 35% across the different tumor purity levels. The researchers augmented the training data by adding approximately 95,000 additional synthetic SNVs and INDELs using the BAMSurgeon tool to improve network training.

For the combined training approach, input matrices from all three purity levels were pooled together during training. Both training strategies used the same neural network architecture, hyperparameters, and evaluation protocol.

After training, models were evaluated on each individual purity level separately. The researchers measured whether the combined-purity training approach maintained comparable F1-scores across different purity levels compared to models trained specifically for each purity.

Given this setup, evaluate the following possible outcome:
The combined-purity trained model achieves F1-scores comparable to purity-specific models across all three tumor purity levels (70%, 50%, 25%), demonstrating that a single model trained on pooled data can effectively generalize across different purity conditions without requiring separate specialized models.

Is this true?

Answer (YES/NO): YES